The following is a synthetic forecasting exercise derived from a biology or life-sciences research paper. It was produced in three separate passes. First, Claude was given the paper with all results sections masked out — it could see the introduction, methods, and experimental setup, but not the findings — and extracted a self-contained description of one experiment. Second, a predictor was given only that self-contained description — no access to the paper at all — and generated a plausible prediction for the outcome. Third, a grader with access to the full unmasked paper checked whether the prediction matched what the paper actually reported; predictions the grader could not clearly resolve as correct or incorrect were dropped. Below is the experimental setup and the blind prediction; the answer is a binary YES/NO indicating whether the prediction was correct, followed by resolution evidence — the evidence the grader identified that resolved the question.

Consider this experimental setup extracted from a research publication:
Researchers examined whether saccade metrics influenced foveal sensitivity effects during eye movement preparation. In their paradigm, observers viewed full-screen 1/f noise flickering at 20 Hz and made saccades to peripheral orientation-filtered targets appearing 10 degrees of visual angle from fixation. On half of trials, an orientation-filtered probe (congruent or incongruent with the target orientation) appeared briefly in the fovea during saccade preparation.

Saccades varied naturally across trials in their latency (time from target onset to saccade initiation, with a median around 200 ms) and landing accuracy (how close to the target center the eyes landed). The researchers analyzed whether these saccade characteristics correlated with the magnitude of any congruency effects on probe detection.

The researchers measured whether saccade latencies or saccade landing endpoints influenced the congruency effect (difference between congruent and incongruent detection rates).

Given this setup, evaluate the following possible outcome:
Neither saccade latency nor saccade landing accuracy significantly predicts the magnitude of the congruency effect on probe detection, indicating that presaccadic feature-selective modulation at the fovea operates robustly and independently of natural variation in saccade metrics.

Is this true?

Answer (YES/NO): YES